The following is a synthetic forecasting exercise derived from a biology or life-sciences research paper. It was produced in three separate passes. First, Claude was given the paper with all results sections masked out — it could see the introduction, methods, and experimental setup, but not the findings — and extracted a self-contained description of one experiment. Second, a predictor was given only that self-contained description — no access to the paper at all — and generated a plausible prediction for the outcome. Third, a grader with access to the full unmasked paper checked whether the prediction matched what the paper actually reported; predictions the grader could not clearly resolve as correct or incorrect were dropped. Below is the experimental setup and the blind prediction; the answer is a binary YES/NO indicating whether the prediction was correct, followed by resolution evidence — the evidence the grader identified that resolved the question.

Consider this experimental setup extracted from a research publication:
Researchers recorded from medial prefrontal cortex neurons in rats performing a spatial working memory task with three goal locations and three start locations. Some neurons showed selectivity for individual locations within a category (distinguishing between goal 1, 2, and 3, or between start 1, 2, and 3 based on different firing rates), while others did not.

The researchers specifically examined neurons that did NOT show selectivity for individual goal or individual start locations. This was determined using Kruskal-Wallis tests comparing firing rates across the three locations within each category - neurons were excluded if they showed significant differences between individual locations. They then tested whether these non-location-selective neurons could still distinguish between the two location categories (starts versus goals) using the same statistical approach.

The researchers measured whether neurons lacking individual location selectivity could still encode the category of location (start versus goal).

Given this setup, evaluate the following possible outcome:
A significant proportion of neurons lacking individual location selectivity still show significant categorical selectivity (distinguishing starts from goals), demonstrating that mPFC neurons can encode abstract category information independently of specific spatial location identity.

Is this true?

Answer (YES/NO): YES